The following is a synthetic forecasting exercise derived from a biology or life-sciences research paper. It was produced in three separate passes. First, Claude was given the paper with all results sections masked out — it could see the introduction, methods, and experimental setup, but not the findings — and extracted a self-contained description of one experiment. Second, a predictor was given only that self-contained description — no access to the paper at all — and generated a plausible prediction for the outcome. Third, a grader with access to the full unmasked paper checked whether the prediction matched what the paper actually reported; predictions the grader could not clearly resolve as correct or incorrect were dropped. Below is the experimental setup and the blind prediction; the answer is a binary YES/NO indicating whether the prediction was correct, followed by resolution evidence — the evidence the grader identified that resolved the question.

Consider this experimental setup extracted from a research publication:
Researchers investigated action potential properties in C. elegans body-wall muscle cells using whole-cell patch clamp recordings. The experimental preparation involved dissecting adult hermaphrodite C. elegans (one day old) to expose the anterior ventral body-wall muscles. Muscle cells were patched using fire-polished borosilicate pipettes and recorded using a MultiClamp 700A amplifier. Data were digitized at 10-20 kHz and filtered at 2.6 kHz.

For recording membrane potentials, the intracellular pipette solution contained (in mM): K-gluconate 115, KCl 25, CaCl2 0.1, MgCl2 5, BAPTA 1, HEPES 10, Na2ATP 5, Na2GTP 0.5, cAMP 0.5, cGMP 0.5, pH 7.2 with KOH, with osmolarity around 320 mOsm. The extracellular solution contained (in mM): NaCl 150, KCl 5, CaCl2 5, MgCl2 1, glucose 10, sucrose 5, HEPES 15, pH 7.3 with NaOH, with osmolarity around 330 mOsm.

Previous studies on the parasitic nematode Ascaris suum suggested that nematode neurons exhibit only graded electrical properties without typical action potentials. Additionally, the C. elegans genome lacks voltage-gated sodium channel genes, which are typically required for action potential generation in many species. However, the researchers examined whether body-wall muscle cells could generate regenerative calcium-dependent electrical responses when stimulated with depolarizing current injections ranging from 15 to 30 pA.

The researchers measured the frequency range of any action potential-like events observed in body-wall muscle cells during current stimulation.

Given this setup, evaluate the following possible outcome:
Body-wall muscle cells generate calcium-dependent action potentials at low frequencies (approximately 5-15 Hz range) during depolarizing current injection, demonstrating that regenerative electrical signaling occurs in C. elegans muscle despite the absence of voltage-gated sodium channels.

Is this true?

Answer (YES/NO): NO